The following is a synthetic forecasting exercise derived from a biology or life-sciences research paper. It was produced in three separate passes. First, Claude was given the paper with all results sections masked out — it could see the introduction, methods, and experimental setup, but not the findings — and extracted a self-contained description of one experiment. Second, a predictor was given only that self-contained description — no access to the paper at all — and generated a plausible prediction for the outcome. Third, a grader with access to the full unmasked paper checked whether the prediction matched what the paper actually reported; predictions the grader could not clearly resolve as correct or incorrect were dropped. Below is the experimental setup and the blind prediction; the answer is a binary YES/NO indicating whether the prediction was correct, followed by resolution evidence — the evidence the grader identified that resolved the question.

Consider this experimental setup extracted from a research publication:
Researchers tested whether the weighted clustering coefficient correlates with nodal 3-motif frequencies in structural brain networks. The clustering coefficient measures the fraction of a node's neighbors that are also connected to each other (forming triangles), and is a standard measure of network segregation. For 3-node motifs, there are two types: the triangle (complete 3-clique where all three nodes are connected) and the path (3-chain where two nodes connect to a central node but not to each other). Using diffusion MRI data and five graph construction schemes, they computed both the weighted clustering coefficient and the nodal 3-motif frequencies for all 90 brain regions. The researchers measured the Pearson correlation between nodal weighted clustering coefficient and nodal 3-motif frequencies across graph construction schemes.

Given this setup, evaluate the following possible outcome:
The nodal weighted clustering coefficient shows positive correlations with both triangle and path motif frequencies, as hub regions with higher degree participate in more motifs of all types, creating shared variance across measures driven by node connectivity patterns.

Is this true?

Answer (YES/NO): NO